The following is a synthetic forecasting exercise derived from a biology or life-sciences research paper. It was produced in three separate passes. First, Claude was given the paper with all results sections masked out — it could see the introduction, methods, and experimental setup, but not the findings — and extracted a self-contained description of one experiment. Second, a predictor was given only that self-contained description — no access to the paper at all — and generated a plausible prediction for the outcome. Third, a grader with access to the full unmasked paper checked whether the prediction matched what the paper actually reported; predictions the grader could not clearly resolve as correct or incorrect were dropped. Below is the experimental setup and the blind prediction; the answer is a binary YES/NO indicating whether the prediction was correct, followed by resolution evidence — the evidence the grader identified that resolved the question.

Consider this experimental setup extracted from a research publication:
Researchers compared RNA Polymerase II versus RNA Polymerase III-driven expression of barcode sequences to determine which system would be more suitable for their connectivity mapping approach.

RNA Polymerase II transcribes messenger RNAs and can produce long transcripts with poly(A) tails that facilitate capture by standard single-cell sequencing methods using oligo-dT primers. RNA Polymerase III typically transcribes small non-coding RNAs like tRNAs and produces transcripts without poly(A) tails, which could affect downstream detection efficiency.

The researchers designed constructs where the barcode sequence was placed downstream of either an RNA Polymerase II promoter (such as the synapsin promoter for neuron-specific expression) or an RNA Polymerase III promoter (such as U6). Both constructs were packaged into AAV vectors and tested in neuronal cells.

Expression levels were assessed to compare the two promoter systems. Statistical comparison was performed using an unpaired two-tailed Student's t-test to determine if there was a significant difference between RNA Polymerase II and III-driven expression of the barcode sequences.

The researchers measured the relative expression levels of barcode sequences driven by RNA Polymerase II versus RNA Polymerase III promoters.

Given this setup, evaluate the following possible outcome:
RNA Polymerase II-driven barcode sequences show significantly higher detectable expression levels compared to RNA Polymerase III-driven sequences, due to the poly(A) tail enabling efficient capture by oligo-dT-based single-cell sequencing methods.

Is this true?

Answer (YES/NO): YES